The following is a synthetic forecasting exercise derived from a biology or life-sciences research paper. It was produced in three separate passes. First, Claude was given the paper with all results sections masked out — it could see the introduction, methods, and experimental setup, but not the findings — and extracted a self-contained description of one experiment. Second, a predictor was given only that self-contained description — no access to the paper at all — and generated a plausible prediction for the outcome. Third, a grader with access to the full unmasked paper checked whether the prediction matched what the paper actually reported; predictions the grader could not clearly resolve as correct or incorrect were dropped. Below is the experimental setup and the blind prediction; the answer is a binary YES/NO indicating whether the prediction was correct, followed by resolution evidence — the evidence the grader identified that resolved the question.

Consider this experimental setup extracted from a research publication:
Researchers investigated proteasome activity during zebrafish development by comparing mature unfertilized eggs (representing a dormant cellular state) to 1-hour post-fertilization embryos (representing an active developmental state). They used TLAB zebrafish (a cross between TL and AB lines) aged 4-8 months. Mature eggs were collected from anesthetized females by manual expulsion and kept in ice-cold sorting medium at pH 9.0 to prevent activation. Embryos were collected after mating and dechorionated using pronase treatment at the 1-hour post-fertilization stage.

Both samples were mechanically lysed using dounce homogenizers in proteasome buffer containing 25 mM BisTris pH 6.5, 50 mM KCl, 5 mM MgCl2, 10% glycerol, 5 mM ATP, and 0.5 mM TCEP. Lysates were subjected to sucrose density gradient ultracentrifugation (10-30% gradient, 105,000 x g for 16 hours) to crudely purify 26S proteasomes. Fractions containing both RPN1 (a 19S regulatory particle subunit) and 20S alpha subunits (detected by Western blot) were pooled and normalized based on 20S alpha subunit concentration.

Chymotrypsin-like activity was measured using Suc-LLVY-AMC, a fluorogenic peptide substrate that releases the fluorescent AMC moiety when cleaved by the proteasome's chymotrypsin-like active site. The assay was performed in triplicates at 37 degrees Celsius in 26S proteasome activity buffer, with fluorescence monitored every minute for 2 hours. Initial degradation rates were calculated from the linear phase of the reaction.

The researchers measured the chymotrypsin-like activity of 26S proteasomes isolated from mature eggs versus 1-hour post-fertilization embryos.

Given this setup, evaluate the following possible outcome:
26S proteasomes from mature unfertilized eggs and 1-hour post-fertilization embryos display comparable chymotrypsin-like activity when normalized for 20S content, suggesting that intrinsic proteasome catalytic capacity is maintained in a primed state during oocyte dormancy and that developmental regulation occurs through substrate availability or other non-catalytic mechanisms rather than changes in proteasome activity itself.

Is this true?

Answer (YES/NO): NO